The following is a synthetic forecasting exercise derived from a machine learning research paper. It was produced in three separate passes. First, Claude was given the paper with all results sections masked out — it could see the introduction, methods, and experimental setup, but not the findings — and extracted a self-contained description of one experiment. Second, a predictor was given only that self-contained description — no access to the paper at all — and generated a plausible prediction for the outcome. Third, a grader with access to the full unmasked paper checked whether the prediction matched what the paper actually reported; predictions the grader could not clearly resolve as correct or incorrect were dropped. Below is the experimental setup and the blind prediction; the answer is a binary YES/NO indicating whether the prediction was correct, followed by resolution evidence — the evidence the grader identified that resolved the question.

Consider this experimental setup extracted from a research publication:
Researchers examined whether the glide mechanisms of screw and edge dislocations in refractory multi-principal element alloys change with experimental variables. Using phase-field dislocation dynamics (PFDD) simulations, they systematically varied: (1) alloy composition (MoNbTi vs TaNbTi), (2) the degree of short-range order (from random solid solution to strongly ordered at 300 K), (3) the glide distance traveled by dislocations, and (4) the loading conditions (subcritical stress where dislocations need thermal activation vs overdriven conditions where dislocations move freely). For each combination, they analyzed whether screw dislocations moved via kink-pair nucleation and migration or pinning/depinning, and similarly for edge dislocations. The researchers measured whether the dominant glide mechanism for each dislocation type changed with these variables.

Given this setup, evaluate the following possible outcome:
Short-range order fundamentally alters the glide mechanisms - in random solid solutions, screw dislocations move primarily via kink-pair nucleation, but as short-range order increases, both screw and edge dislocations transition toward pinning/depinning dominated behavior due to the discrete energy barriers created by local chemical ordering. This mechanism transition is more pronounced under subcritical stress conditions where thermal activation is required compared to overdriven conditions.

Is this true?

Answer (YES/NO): NO